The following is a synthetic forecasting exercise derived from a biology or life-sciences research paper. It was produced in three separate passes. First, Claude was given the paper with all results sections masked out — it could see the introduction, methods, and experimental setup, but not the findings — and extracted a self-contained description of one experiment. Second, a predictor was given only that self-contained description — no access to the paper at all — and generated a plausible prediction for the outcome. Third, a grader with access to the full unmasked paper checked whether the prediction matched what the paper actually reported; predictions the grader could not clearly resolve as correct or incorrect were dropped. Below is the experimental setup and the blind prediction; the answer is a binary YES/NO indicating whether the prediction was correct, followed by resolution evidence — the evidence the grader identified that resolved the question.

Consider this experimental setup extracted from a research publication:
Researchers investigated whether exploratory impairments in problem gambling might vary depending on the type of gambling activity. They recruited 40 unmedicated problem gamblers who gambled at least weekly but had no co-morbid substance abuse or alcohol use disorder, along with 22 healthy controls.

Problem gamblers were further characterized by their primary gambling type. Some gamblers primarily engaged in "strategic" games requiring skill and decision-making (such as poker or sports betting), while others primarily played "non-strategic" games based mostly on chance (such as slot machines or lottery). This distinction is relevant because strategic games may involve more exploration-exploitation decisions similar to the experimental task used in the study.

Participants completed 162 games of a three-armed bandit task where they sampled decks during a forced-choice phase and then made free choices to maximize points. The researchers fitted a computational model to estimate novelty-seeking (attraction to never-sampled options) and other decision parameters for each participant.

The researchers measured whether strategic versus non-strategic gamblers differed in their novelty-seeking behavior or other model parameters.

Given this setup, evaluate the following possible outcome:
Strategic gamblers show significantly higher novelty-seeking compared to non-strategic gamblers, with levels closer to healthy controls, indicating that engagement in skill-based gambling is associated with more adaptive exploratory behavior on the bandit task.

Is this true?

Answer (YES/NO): NO